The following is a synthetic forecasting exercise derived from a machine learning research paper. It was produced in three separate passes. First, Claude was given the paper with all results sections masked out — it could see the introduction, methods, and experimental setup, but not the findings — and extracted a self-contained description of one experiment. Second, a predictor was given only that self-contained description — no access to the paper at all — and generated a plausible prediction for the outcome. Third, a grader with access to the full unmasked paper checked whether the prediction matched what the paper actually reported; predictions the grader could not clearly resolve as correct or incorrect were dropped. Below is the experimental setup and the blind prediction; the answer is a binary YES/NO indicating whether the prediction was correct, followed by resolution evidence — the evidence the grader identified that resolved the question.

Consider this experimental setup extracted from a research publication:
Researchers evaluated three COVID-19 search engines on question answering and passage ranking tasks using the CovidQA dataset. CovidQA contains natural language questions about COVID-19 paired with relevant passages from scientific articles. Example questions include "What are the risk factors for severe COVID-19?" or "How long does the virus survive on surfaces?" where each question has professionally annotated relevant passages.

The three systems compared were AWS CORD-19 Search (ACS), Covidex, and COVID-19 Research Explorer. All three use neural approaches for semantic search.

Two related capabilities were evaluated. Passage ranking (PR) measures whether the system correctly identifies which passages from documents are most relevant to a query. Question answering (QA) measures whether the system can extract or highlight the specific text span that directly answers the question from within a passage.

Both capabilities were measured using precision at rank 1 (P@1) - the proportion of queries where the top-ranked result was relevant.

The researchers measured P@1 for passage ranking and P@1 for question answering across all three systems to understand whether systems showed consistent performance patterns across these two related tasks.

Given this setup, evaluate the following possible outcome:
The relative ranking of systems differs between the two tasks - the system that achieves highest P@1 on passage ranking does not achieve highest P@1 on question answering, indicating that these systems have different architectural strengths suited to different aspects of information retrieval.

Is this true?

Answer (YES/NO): NO